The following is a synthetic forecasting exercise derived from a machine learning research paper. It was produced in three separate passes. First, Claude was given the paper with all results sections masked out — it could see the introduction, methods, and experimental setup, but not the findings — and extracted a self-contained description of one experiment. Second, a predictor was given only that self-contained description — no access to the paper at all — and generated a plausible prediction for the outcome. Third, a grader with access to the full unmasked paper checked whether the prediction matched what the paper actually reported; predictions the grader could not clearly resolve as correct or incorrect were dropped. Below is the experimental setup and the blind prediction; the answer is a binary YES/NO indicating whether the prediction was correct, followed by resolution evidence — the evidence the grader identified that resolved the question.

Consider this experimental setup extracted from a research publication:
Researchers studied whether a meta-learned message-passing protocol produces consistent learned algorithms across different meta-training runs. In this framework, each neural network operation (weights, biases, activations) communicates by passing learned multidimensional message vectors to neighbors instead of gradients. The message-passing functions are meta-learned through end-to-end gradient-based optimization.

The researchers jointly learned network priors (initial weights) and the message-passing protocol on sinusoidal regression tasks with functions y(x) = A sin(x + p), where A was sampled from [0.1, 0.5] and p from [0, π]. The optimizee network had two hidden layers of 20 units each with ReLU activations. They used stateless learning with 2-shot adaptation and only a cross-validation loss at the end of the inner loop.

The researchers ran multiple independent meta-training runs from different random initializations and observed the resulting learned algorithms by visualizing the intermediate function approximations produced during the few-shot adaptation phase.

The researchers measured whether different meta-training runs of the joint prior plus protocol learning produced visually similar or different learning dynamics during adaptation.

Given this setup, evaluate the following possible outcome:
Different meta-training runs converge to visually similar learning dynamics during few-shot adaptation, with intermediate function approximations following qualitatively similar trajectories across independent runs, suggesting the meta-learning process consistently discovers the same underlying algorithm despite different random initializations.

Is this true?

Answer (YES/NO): NO